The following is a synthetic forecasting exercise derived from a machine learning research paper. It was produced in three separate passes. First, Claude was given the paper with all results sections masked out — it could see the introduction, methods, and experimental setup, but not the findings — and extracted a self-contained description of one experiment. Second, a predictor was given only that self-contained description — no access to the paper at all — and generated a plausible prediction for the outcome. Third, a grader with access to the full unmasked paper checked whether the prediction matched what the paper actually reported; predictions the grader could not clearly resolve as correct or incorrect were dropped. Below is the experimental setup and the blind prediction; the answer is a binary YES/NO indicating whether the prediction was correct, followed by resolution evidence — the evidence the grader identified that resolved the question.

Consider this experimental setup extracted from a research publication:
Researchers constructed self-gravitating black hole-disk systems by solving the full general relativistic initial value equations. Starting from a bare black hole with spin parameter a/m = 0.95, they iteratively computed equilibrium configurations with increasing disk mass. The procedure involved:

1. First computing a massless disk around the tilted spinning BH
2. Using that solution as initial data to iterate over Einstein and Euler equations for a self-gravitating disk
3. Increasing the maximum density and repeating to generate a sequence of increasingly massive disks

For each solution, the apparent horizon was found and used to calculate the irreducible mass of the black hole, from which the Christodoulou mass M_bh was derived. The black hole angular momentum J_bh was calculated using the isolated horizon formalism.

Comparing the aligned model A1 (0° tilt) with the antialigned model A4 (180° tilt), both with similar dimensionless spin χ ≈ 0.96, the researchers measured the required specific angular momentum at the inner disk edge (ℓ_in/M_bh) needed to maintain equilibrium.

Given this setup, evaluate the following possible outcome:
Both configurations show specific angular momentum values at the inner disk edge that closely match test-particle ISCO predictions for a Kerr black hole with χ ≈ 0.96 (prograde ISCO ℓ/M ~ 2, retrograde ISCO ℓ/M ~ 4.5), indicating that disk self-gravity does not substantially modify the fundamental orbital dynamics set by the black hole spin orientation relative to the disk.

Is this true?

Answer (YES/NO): NO